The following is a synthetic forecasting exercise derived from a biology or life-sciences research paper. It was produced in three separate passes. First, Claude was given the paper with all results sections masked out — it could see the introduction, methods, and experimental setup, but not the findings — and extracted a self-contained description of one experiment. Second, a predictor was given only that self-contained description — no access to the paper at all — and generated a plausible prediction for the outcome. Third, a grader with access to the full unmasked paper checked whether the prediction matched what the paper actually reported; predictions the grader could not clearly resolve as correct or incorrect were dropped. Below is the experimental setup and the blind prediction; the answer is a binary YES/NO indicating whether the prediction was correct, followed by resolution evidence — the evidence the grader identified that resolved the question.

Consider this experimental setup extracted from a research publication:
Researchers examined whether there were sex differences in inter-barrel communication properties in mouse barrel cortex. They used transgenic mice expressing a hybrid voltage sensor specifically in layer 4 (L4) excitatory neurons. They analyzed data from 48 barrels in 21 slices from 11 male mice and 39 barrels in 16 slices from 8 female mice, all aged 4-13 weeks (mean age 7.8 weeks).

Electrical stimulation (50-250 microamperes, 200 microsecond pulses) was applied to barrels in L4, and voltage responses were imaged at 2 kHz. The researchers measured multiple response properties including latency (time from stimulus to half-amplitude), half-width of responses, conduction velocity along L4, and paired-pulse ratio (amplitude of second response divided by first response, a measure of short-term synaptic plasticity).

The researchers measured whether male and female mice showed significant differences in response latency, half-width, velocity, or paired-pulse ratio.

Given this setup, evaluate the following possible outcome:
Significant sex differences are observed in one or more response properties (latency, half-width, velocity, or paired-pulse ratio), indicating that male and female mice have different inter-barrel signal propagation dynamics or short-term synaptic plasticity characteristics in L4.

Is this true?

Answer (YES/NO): NO